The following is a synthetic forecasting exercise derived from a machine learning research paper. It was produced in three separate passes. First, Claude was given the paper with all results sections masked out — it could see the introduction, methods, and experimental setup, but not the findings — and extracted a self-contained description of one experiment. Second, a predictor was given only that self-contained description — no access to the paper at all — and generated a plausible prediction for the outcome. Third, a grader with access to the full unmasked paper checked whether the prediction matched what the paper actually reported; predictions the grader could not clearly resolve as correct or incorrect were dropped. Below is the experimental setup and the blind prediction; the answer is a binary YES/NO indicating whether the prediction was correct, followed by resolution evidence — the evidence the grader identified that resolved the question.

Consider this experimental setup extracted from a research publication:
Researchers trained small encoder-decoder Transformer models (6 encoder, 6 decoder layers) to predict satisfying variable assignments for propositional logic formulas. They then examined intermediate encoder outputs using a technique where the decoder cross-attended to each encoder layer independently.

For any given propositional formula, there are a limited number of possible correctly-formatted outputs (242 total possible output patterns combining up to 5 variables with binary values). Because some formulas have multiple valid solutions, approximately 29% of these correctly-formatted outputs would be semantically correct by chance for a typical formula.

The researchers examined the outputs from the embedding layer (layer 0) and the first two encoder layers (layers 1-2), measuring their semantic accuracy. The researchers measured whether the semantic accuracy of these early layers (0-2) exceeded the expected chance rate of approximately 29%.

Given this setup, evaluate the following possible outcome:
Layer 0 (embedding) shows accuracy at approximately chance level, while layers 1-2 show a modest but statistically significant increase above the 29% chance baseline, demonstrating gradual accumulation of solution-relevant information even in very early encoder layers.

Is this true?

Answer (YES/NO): NO